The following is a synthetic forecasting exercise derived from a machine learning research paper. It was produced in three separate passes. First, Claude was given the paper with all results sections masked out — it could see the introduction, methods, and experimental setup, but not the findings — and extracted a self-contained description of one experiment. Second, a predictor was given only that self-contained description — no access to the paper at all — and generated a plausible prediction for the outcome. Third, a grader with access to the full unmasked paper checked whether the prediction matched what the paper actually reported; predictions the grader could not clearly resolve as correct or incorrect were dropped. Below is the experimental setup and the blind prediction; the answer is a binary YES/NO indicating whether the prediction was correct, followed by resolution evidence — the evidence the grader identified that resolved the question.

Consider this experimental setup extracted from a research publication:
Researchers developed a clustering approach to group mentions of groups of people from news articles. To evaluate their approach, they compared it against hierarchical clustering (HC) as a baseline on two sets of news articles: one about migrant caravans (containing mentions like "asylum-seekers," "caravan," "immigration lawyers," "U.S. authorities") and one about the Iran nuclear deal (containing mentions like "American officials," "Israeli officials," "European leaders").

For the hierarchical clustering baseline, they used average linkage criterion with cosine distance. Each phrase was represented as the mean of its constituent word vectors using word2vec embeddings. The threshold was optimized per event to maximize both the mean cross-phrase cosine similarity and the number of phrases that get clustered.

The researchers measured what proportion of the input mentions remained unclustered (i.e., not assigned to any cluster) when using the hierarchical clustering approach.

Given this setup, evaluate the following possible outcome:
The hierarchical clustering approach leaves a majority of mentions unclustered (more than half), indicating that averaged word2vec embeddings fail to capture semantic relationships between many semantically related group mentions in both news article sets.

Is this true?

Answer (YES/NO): NO